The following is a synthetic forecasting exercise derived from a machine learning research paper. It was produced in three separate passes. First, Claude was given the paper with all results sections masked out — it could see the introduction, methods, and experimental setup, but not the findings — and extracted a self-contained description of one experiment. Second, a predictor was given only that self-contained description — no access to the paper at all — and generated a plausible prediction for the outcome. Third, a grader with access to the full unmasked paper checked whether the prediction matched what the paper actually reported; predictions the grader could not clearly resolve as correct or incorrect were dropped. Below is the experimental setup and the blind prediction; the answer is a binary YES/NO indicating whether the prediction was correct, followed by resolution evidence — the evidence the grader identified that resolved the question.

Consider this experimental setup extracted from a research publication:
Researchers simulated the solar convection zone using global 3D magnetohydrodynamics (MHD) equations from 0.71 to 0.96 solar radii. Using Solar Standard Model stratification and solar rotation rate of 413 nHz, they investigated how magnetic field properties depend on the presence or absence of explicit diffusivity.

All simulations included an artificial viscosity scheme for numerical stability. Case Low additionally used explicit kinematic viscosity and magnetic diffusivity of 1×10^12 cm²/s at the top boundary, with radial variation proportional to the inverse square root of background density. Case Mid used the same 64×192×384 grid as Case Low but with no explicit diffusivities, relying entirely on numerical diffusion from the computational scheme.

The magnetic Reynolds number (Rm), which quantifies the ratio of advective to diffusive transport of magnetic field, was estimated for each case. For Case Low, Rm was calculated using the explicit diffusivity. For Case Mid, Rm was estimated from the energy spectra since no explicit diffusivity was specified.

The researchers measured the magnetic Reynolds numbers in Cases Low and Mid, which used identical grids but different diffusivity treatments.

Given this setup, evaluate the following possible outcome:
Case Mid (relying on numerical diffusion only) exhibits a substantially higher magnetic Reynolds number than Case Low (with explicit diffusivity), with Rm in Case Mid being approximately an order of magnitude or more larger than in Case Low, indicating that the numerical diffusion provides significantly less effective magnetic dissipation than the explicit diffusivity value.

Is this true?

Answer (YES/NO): NO